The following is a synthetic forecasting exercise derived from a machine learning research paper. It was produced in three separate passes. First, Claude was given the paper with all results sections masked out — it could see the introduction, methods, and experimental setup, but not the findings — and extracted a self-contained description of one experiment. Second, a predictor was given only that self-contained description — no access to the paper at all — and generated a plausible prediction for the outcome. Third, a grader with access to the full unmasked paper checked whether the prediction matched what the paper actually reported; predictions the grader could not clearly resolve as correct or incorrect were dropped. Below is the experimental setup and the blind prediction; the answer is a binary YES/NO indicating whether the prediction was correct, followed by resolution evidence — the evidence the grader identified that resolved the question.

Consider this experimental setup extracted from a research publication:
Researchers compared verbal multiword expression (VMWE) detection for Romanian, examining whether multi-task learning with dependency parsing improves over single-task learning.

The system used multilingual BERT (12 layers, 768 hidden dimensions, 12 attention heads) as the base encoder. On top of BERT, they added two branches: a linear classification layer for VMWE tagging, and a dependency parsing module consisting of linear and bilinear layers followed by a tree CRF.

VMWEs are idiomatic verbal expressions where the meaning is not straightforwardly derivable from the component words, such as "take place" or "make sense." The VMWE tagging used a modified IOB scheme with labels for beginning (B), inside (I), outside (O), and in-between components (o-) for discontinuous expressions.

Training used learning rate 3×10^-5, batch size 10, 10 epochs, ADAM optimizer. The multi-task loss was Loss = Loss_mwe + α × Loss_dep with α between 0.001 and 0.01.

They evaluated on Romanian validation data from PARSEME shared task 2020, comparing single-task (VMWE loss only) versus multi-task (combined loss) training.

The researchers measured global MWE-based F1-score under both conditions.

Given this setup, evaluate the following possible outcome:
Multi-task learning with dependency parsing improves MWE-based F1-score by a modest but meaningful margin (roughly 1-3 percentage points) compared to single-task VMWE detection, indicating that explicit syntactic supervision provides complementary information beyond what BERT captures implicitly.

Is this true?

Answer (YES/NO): NO